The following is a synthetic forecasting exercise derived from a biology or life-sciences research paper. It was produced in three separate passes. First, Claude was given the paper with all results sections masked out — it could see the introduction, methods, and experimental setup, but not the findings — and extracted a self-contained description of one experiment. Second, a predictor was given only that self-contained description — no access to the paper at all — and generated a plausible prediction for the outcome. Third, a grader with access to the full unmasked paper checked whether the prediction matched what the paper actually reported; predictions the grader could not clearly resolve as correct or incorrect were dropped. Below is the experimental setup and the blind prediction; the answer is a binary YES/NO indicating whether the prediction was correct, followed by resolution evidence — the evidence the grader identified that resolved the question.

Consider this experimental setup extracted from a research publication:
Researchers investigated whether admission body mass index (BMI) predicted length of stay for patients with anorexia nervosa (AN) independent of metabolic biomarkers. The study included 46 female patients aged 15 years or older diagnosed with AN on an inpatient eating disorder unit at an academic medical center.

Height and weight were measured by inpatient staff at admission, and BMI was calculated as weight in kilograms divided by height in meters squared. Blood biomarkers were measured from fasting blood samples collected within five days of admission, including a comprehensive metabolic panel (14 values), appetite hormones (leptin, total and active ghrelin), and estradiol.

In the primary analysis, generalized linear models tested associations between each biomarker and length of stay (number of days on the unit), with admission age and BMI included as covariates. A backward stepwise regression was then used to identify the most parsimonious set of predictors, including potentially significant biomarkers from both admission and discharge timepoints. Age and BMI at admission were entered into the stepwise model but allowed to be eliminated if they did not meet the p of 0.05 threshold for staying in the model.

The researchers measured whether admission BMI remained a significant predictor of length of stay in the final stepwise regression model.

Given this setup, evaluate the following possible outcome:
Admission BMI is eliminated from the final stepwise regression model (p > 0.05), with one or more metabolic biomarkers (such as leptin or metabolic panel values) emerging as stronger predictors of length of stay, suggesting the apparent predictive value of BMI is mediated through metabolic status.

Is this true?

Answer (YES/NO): NO